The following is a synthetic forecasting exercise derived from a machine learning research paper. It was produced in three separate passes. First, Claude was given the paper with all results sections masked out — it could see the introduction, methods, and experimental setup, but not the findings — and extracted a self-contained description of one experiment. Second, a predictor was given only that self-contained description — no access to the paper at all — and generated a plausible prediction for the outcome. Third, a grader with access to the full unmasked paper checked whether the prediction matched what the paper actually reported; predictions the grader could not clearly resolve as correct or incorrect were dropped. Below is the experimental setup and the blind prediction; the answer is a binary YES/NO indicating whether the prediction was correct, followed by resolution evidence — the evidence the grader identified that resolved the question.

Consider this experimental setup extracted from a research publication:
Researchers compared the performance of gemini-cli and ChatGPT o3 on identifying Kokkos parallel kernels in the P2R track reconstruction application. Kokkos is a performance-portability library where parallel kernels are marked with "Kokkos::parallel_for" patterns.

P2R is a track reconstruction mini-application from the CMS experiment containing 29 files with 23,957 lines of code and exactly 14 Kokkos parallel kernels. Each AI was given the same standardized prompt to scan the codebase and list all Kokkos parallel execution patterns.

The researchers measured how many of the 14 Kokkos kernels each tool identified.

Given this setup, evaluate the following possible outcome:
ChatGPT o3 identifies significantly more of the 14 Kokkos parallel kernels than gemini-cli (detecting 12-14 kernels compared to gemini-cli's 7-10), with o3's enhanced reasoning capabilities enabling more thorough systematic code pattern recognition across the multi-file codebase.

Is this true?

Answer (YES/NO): NO